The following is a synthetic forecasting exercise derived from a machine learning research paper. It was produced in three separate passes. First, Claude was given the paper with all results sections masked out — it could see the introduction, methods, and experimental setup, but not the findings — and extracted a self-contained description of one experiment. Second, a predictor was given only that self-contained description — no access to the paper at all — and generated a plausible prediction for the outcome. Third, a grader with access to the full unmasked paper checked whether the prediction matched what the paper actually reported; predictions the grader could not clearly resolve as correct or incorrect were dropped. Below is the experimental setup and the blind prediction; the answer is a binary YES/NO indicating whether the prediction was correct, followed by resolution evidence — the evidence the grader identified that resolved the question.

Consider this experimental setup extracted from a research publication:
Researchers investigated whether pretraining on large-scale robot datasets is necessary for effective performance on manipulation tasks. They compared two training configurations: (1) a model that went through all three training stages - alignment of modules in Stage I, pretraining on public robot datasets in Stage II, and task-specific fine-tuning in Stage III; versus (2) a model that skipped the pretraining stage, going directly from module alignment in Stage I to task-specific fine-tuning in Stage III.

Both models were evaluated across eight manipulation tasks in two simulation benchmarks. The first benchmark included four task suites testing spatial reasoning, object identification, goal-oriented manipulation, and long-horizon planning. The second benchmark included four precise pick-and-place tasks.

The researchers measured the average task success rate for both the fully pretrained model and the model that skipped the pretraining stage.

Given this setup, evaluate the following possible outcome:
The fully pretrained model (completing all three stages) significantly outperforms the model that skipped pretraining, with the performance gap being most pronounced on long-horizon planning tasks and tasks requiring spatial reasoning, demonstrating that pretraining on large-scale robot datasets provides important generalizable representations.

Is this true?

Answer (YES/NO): NO